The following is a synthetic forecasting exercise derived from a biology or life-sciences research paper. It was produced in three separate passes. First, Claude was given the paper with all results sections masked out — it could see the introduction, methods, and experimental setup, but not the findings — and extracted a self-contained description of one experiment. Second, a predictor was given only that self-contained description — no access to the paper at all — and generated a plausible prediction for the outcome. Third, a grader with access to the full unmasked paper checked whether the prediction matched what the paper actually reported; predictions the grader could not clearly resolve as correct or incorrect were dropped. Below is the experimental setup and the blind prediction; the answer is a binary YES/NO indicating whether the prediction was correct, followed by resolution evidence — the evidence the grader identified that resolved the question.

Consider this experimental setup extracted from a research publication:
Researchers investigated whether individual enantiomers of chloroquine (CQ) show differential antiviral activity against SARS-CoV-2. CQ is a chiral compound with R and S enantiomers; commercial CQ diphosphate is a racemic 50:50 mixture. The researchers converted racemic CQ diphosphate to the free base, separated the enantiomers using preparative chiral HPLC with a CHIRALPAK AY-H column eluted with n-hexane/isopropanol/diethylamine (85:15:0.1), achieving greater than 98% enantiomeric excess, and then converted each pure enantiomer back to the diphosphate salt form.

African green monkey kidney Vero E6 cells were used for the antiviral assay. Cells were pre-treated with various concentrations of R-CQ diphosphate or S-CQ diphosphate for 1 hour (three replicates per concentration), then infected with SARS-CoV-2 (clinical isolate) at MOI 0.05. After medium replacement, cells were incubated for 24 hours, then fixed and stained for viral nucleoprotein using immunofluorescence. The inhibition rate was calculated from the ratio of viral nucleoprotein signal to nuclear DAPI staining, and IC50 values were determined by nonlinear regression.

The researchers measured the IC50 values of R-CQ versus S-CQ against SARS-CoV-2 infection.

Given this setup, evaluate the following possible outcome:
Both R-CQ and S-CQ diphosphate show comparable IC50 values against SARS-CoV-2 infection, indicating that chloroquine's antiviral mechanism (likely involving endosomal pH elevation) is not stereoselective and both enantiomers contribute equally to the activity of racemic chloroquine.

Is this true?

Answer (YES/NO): NO